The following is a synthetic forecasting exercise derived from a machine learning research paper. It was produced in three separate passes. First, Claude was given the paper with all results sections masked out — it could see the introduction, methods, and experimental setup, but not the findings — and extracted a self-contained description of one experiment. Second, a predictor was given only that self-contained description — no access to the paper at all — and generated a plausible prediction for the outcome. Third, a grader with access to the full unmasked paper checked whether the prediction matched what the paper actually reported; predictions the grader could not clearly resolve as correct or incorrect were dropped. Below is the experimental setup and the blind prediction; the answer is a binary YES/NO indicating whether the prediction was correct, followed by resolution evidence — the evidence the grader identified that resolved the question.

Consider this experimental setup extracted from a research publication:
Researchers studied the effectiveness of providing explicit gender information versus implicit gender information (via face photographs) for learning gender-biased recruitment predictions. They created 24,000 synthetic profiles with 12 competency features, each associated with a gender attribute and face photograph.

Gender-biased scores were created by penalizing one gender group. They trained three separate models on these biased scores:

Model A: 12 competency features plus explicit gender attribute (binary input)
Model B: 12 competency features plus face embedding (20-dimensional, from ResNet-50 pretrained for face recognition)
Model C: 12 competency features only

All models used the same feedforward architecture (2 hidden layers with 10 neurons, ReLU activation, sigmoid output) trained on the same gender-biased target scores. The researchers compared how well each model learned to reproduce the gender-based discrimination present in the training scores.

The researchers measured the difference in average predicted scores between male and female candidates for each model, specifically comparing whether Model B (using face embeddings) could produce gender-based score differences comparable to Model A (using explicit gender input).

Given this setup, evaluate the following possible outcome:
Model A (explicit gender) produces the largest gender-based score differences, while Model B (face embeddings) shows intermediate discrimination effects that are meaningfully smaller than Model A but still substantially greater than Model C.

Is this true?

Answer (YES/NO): YES